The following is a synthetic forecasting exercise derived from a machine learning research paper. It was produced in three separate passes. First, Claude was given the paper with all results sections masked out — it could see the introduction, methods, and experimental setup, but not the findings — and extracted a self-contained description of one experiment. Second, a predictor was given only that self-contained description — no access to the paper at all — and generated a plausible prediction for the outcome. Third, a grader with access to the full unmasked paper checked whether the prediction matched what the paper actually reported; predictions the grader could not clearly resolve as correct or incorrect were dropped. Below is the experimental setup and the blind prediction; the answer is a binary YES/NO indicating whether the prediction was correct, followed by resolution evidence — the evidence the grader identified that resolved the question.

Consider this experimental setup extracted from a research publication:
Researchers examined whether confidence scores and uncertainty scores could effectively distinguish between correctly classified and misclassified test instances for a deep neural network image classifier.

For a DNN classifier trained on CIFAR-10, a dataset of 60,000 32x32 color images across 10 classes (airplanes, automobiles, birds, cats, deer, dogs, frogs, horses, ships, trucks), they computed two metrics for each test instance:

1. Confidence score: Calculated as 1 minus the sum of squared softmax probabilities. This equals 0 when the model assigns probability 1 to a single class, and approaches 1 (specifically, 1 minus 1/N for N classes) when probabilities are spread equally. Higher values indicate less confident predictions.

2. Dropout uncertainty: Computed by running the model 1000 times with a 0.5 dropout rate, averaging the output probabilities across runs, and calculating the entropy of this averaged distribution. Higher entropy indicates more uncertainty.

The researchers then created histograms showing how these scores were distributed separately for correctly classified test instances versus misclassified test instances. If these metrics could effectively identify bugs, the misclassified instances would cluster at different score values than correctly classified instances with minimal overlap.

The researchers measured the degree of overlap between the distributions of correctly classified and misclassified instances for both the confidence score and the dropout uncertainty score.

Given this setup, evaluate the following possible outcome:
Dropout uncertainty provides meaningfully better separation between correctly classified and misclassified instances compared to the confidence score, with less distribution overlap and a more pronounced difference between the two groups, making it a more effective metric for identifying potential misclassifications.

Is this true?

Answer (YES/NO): NO